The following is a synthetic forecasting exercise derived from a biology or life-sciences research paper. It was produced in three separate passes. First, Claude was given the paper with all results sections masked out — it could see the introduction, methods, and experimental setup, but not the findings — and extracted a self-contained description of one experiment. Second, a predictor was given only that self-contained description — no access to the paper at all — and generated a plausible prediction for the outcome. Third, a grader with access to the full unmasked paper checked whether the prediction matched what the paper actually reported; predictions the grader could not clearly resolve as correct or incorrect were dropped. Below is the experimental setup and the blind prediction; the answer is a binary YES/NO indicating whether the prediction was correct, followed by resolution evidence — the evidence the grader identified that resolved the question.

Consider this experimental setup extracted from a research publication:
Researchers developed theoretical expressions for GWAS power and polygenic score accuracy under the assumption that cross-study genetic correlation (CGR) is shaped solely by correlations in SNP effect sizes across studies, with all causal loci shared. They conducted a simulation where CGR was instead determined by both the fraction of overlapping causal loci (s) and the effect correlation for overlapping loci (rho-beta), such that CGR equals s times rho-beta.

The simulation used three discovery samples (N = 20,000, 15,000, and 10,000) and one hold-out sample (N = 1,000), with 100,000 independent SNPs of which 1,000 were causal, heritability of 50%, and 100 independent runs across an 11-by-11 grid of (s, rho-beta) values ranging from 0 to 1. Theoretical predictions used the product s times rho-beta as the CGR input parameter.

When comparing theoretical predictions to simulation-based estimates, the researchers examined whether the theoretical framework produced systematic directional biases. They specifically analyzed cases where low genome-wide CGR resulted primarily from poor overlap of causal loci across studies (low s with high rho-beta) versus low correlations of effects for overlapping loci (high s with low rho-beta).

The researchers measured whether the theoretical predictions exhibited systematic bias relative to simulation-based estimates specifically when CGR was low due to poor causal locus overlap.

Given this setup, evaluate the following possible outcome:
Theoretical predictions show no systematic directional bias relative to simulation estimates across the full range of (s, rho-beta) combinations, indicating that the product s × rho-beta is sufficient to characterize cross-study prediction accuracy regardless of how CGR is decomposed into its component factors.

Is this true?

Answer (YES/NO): NO